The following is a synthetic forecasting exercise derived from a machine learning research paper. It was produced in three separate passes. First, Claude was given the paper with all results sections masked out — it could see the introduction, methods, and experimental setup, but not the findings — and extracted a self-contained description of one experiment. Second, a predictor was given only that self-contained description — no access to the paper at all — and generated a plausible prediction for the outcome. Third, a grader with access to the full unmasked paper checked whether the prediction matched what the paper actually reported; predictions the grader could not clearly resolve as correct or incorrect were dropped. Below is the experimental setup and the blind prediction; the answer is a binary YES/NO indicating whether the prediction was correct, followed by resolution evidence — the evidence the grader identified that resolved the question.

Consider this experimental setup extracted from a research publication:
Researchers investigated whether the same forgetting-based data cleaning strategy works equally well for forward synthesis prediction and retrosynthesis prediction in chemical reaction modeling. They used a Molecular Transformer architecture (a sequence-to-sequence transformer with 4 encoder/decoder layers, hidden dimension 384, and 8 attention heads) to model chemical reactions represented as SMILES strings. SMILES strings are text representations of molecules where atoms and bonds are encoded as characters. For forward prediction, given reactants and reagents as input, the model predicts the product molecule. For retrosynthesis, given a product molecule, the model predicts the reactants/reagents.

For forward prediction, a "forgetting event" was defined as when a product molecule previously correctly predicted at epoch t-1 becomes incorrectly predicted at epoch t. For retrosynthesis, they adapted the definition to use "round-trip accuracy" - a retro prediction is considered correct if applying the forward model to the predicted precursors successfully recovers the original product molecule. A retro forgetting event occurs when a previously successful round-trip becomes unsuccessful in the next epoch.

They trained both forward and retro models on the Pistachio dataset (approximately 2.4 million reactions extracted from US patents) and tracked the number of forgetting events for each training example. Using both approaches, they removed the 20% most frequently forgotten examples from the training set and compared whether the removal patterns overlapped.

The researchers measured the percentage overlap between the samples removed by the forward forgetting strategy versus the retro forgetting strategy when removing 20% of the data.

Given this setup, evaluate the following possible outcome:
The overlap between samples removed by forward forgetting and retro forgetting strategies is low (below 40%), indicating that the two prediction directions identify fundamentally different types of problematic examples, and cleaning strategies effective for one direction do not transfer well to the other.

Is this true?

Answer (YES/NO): NO